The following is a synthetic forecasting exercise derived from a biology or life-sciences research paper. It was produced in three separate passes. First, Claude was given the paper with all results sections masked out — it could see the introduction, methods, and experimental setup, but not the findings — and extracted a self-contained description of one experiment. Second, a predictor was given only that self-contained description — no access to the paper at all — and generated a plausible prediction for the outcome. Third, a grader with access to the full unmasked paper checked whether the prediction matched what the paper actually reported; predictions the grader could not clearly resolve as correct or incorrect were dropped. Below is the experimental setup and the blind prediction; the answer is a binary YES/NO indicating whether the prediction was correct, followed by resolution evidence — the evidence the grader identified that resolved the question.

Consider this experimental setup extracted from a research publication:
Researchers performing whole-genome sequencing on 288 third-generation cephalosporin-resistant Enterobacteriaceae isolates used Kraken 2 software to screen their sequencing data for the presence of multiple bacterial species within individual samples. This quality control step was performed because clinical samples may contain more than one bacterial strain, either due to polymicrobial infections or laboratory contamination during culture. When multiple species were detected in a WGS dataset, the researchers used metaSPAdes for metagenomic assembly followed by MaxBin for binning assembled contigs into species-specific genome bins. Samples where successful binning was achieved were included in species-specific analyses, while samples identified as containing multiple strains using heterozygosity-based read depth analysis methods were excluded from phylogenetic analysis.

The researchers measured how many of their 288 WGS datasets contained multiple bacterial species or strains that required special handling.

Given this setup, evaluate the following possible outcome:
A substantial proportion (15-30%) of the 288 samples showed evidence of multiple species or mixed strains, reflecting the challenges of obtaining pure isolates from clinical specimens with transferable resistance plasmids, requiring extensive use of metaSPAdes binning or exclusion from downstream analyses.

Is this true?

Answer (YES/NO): NO